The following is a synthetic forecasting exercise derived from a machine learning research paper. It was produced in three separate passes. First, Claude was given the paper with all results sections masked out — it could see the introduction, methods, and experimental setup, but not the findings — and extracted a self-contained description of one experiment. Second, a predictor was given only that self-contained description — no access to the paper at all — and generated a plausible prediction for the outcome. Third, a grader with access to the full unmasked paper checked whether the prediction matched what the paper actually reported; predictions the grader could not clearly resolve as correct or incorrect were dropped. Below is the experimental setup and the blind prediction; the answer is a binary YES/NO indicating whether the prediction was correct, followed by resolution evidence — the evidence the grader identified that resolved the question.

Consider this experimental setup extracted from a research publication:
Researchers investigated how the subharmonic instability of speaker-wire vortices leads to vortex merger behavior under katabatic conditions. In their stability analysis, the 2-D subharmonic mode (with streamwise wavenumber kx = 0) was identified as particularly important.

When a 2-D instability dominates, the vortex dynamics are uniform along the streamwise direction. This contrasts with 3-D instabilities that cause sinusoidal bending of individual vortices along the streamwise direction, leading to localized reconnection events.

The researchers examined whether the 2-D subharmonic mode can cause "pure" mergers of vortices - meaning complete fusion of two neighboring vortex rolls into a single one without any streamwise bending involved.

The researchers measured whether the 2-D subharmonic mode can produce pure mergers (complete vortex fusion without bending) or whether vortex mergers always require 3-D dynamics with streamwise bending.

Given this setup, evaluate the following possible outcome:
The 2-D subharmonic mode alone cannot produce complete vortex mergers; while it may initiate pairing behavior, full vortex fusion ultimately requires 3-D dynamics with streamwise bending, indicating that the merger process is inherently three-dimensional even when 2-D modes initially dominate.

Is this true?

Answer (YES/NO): NO